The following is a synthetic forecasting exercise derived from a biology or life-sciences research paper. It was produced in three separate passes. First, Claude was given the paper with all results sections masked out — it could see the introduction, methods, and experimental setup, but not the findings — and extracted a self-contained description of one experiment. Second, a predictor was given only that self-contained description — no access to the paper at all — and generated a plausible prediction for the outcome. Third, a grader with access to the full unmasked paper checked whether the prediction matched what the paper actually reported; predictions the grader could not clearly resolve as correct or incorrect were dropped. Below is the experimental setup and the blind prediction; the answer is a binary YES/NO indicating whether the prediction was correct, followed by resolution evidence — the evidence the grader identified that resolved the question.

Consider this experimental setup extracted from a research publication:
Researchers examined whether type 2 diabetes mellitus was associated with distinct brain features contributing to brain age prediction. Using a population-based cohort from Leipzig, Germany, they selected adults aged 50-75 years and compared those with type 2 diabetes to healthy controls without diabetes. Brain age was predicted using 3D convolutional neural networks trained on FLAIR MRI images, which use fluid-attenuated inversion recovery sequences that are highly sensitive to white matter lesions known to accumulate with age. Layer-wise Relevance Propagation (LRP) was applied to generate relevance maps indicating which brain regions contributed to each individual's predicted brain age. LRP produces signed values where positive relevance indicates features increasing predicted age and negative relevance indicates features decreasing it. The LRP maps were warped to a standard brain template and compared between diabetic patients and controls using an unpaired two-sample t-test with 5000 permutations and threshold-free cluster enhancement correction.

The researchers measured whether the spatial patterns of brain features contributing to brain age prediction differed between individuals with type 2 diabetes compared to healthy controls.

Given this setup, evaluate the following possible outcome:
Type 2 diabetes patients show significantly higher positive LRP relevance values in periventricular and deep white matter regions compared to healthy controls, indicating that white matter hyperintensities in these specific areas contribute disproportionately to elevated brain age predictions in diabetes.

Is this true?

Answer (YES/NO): NO